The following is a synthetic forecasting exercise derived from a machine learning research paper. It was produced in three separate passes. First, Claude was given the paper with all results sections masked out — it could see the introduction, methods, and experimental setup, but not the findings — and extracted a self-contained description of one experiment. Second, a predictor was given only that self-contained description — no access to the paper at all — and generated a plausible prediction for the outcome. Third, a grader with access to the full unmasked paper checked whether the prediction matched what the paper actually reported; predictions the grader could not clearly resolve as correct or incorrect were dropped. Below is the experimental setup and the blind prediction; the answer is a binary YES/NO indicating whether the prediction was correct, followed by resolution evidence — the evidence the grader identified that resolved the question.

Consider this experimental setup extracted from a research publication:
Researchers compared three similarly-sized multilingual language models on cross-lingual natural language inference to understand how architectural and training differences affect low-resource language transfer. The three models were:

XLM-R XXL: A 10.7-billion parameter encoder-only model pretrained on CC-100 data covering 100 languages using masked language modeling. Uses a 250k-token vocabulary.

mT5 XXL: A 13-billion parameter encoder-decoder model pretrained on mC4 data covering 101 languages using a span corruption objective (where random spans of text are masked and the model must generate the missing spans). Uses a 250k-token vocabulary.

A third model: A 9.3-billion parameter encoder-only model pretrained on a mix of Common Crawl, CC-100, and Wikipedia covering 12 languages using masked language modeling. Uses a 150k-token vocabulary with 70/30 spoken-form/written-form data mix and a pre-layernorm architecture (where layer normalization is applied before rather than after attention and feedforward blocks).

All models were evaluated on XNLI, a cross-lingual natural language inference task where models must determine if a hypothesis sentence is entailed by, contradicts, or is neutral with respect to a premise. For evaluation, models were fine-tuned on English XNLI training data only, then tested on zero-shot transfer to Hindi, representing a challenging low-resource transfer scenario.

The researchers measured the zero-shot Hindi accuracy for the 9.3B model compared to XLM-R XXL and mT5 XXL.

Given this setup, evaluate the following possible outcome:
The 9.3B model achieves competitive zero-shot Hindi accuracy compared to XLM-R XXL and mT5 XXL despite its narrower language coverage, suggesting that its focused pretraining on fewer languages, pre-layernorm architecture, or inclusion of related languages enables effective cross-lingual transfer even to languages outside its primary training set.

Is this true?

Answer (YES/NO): NO